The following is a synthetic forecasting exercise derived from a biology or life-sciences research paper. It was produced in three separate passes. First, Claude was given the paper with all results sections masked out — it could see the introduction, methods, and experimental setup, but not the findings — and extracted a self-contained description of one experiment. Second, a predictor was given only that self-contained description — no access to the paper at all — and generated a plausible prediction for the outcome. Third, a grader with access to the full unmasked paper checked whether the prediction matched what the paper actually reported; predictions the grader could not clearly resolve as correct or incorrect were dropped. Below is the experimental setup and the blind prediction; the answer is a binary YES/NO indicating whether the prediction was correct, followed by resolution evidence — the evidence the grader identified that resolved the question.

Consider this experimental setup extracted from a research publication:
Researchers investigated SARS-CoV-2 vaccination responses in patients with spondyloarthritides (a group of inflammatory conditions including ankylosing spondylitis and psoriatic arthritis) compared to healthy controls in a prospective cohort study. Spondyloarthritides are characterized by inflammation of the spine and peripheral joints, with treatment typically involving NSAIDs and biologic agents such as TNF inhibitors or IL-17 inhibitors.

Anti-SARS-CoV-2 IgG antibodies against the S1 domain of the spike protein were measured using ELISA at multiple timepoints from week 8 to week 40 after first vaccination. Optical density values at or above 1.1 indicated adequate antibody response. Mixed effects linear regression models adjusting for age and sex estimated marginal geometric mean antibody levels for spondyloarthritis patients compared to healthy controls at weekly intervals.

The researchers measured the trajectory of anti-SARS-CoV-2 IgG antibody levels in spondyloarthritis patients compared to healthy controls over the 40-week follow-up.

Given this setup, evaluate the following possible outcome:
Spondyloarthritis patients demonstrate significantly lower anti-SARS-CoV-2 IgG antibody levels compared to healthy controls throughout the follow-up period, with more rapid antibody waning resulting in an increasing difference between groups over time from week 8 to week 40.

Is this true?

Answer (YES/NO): NO